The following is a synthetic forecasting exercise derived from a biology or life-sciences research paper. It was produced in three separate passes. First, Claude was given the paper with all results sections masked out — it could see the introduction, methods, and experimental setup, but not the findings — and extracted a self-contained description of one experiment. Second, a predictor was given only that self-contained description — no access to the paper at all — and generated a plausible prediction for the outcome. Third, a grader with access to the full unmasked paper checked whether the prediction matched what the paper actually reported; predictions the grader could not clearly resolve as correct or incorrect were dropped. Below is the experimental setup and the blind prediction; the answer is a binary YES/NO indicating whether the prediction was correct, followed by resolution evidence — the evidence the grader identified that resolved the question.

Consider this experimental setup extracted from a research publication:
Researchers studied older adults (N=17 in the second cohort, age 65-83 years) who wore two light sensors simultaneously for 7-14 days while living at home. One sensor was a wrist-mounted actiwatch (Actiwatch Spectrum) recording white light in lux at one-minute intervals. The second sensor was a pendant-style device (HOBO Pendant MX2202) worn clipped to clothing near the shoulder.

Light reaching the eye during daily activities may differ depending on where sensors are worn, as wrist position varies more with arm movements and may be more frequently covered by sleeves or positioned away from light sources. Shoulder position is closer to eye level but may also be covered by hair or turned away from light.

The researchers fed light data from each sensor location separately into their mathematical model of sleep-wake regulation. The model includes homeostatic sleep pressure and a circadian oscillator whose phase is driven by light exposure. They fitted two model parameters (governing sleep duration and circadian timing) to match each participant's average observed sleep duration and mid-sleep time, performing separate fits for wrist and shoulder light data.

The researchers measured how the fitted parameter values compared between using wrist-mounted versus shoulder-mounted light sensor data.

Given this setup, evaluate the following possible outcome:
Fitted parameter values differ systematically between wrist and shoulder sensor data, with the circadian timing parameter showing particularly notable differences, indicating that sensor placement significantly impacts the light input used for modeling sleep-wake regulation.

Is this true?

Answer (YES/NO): NO